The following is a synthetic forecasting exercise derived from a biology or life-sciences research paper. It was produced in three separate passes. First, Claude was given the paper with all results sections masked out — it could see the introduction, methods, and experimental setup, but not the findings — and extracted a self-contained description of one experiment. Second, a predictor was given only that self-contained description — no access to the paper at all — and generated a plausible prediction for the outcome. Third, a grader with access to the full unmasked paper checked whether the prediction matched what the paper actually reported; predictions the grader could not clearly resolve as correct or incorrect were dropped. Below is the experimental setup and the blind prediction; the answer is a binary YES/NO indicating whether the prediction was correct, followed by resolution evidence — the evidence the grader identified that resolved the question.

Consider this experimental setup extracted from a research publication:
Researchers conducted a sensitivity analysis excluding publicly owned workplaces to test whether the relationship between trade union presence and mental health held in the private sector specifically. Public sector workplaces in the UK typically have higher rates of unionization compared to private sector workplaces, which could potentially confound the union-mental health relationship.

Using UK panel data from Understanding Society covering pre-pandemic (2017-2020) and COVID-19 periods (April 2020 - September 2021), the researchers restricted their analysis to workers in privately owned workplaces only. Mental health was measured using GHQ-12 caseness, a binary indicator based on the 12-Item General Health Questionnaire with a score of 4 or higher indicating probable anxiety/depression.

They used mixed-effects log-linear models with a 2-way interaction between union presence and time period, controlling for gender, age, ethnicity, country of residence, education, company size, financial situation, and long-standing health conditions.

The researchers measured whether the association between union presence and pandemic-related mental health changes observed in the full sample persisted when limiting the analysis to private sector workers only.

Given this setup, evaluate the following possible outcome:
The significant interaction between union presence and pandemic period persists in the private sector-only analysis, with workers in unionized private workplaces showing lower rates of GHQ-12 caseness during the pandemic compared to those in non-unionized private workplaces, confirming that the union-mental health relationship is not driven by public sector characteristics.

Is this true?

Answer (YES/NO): NO